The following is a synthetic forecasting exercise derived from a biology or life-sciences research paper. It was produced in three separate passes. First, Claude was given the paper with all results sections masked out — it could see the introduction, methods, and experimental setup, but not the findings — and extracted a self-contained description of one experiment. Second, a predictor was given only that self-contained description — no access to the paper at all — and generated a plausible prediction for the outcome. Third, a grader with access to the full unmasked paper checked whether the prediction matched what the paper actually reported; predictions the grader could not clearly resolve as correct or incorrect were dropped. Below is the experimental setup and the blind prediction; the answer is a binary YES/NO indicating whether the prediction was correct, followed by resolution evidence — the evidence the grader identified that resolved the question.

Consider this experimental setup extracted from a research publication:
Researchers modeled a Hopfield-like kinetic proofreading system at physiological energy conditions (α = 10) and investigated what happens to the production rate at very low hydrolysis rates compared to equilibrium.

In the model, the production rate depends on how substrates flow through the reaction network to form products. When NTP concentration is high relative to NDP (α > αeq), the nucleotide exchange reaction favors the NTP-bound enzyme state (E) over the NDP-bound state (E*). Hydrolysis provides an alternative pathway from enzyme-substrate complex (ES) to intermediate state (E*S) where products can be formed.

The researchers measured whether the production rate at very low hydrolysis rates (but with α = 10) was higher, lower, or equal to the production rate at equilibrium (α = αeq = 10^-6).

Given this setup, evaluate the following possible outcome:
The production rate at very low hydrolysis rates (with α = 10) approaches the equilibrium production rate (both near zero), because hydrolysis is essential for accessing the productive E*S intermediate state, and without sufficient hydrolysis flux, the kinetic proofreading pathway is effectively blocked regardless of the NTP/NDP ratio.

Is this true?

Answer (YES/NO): NO